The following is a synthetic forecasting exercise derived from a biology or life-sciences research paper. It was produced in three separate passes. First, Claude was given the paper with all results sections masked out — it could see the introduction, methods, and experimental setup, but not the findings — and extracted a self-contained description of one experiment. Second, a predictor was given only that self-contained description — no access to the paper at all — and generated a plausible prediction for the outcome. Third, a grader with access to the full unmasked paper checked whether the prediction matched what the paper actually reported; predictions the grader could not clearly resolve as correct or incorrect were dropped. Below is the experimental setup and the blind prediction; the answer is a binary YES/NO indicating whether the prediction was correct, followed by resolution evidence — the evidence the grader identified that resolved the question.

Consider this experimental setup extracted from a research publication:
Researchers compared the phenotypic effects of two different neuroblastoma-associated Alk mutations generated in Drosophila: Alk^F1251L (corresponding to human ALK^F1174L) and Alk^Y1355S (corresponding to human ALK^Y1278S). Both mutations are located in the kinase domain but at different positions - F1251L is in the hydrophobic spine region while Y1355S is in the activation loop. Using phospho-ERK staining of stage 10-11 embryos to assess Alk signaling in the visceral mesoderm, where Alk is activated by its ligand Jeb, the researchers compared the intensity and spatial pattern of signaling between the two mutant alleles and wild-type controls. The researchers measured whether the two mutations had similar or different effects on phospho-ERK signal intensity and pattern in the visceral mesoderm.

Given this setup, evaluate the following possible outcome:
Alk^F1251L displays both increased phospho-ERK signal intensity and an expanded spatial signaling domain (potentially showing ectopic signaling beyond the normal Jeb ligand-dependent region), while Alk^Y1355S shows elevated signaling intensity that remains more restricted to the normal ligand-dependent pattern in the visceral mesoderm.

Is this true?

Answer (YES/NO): NO